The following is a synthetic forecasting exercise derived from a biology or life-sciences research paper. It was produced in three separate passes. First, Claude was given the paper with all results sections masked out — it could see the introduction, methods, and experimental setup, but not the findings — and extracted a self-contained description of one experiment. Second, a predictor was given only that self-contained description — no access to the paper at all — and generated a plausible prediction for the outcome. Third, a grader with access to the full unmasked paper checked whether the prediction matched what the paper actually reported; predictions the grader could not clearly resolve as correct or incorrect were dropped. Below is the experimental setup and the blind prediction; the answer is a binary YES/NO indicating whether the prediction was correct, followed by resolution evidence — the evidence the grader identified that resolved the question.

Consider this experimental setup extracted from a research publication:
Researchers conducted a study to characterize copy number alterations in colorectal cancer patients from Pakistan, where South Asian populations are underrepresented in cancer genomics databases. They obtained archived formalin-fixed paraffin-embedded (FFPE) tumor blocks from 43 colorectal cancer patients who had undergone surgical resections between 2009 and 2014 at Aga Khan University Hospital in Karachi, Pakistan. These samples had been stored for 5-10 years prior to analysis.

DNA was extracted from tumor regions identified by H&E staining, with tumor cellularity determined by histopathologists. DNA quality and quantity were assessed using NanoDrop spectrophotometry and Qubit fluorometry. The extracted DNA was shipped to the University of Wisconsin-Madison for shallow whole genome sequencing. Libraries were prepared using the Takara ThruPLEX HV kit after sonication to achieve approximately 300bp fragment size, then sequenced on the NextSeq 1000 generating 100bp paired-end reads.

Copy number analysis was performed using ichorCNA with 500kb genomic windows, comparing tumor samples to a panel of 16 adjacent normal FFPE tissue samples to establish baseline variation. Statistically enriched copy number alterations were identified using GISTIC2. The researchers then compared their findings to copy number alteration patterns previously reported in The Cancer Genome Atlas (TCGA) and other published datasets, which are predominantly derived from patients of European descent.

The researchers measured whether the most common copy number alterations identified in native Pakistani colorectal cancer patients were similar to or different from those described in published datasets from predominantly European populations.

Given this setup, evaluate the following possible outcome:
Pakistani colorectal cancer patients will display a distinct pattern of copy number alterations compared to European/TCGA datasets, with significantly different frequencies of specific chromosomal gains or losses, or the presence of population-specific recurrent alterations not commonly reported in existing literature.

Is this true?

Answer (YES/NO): NO